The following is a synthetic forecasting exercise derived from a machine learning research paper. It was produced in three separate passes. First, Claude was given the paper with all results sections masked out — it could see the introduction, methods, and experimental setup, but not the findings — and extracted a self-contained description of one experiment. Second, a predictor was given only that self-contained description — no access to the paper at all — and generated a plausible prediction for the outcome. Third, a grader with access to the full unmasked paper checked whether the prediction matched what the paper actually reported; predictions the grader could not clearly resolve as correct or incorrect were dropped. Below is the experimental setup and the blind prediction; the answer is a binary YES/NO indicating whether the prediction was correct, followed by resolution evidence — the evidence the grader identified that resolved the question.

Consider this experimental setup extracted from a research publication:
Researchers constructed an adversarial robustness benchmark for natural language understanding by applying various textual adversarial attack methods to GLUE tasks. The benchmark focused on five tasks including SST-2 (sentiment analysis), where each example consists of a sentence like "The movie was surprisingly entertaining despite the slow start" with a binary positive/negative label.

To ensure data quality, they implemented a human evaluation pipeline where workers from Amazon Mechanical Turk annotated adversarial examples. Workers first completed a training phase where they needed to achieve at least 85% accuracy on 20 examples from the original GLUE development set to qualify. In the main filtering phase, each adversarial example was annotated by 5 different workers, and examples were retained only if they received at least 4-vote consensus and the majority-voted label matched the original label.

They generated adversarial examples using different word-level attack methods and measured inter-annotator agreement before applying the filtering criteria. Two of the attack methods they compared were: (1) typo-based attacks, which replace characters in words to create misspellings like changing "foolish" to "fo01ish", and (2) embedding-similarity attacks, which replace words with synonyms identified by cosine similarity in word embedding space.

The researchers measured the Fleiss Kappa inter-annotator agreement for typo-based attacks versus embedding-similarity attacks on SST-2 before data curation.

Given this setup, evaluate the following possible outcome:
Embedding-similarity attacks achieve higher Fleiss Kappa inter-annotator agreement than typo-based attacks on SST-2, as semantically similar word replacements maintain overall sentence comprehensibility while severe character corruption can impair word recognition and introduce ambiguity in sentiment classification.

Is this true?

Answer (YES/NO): NO